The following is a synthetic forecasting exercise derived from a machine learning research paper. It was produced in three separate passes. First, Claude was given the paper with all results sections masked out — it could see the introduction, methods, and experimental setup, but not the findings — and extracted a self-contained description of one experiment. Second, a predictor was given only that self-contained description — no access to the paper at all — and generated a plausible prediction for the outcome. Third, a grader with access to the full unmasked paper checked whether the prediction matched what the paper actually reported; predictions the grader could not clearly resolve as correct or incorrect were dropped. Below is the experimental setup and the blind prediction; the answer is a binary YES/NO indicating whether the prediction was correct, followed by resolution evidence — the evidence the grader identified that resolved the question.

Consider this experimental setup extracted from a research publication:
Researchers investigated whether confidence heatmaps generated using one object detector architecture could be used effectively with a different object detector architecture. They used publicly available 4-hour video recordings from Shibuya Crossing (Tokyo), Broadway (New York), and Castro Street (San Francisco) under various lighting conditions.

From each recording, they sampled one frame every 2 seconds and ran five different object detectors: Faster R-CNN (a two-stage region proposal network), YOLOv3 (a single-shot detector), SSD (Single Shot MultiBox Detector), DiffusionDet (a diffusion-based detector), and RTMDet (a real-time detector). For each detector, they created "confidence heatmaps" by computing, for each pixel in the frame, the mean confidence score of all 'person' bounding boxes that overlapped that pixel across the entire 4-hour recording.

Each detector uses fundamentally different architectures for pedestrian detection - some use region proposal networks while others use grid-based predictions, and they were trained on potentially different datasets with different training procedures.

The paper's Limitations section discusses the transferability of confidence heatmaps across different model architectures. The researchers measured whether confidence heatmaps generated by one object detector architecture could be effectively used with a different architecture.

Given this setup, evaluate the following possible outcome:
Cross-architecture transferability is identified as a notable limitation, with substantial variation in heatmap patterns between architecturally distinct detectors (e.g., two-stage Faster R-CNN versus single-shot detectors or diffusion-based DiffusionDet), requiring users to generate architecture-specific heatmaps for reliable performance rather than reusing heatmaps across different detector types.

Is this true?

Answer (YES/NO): NO